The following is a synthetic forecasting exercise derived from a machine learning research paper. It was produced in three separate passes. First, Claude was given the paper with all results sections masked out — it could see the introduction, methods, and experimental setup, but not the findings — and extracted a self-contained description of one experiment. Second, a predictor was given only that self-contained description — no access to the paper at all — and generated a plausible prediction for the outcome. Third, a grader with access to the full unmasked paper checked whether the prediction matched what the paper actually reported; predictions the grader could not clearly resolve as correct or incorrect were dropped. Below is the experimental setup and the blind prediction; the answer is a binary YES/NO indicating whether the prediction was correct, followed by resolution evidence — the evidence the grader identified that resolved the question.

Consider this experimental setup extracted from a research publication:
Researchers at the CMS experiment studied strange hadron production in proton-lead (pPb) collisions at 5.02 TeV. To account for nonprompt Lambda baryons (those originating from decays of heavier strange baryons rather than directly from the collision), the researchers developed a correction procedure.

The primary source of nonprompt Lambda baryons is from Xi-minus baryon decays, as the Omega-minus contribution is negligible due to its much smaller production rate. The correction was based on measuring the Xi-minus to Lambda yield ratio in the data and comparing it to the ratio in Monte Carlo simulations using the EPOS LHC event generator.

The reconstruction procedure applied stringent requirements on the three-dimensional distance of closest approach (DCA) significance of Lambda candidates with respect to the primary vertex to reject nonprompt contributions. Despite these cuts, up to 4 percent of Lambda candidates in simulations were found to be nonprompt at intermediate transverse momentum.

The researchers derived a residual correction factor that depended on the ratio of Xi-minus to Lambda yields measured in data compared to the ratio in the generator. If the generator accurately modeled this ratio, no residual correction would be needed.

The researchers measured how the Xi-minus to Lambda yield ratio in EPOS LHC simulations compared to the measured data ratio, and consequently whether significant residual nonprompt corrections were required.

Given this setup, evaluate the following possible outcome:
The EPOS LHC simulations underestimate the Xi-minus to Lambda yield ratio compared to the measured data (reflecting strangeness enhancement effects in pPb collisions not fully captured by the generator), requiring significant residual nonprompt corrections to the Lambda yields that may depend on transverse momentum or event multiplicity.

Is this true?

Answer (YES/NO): NO